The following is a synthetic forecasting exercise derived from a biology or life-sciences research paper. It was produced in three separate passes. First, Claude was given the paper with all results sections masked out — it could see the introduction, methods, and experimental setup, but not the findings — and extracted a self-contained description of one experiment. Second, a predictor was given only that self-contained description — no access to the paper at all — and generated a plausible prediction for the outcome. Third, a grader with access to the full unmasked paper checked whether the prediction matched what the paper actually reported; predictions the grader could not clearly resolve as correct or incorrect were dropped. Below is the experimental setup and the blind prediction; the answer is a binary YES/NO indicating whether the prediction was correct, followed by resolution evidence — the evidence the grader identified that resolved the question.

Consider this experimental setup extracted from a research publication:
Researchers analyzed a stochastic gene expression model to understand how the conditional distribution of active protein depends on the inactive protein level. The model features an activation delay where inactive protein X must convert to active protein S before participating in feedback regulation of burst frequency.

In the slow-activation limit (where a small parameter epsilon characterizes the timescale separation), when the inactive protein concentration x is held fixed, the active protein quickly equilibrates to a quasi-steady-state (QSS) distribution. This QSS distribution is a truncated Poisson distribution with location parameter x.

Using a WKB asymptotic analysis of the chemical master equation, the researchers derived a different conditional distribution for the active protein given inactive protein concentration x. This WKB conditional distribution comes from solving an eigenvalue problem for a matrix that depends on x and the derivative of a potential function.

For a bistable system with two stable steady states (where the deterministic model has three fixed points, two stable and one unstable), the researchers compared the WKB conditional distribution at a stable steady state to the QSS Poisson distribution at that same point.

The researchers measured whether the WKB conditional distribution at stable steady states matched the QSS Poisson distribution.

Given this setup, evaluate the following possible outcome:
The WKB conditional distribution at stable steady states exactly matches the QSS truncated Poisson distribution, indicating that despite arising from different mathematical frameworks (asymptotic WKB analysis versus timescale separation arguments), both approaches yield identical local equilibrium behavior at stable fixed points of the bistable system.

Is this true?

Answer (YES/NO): YES